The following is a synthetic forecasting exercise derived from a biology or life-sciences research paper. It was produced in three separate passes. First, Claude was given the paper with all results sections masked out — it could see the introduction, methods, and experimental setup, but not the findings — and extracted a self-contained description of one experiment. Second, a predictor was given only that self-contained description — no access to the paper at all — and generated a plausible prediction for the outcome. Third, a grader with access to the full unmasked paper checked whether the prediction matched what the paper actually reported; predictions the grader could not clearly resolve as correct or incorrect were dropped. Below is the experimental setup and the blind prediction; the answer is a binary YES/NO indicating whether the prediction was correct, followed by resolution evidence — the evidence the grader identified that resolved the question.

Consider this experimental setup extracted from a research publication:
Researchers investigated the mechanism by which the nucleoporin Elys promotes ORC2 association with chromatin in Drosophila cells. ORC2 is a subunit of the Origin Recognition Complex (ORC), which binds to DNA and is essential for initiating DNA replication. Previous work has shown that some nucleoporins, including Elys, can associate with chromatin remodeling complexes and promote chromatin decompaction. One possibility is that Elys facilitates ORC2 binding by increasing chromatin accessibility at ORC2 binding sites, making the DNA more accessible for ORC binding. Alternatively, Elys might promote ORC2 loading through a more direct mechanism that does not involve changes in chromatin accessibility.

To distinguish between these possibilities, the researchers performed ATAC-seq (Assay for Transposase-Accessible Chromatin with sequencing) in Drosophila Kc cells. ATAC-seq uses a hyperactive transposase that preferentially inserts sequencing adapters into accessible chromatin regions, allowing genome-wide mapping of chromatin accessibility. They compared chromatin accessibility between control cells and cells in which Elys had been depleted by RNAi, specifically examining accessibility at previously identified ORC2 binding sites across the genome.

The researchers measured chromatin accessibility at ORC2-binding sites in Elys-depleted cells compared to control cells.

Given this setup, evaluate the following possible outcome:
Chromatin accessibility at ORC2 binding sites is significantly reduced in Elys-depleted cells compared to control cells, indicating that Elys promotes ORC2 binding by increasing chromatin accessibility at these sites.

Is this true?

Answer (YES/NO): NO